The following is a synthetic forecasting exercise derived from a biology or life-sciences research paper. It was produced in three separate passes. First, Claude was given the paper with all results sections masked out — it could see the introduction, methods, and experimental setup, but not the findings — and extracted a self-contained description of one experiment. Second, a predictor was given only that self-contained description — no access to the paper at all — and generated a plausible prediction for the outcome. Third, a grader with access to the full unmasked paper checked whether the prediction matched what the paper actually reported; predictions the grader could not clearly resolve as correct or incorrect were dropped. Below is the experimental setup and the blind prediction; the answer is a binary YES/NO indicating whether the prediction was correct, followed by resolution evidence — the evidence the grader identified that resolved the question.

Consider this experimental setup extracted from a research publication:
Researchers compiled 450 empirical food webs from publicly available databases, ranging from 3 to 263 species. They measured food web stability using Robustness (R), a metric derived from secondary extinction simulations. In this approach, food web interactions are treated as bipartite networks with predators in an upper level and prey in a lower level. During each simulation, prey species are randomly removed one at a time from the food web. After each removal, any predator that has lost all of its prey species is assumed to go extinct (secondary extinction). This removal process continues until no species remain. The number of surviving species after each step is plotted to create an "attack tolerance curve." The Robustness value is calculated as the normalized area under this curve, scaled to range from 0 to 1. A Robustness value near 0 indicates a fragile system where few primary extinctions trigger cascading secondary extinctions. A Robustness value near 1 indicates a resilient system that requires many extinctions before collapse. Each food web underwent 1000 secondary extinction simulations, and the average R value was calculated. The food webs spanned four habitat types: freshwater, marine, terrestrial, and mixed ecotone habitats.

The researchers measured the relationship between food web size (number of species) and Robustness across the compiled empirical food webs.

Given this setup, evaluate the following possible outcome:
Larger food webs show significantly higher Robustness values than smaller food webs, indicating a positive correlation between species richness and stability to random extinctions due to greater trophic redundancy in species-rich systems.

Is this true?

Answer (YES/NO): NO